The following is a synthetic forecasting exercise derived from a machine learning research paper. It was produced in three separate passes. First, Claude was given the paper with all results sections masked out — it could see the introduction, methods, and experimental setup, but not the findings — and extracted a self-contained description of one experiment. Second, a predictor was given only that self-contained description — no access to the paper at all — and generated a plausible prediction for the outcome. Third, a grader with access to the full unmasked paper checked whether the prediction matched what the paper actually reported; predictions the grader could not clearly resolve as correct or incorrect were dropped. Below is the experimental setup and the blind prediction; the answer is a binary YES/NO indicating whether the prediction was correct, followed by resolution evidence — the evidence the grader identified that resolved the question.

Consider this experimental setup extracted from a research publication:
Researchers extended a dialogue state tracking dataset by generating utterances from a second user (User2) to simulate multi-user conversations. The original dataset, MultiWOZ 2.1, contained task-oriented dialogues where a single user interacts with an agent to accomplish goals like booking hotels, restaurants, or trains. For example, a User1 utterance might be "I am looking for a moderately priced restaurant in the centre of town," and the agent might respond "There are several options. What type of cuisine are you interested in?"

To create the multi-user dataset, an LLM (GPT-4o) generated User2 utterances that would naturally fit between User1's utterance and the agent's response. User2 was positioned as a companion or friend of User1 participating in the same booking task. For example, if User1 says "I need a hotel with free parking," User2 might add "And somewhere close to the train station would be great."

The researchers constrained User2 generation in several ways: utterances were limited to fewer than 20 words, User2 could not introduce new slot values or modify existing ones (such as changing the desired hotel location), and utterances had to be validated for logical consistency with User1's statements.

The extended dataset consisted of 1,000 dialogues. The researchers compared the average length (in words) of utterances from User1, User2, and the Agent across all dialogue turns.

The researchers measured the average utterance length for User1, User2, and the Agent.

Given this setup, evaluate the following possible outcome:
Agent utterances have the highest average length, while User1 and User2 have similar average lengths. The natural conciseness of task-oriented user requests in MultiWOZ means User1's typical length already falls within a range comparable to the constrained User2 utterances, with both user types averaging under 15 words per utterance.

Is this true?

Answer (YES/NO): NO